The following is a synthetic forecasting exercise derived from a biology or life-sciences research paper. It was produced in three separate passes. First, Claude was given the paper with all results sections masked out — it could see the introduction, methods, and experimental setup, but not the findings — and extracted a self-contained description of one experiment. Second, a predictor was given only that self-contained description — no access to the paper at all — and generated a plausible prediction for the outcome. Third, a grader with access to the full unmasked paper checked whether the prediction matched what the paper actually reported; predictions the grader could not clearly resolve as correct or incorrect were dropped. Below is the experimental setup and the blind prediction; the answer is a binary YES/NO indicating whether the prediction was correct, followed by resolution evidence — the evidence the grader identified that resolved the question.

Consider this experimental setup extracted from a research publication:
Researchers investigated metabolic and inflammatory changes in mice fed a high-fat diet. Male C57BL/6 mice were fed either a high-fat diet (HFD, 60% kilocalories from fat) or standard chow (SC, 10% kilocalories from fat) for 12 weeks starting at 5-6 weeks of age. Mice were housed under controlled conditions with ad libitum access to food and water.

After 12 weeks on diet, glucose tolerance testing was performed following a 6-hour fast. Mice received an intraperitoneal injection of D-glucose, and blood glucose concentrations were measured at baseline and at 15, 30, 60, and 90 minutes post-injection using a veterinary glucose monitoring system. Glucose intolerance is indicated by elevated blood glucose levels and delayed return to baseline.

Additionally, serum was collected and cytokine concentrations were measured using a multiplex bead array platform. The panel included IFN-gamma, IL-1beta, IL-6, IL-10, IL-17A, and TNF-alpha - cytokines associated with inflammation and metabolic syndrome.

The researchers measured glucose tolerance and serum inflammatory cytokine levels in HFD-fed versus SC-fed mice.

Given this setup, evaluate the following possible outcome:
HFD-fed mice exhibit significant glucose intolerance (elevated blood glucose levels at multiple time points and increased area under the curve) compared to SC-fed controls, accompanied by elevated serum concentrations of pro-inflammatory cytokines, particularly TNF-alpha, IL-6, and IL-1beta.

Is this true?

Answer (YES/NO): NO